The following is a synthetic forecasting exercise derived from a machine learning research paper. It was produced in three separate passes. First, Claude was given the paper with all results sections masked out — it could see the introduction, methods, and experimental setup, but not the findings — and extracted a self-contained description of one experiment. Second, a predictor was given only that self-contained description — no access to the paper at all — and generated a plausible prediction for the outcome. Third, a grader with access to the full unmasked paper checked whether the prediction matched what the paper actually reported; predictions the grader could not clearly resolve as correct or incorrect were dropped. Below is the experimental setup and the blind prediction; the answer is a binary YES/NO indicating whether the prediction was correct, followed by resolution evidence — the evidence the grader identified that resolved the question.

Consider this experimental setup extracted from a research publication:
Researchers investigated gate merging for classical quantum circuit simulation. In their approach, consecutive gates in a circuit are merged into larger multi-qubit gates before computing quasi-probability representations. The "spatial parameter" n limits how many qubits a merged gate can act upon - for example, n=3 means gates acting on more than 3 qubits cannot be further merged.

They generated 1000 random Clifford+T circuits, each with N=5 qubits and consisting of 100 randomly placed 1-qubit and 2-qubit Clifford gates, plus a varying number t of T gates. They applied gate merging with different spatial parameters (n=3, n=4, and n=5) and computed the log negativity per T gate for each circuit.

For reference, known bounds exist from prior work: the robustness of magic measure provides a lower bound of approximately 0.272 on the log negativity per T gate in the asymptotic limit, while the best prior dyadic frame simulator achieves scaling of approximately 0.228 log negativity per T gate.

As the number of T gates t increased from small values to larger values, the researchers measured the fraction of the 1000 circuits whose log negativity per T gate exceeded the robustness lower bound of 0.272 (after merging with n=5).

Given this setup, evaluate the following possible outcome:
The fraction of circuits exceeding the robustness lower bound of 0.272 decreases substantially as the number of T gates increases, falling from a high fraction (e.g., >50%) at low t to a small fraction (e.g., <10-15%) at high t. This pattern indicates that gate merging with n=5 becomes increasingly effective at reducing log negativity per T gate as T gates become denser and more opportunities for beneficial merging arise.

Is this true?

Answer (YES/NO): NO